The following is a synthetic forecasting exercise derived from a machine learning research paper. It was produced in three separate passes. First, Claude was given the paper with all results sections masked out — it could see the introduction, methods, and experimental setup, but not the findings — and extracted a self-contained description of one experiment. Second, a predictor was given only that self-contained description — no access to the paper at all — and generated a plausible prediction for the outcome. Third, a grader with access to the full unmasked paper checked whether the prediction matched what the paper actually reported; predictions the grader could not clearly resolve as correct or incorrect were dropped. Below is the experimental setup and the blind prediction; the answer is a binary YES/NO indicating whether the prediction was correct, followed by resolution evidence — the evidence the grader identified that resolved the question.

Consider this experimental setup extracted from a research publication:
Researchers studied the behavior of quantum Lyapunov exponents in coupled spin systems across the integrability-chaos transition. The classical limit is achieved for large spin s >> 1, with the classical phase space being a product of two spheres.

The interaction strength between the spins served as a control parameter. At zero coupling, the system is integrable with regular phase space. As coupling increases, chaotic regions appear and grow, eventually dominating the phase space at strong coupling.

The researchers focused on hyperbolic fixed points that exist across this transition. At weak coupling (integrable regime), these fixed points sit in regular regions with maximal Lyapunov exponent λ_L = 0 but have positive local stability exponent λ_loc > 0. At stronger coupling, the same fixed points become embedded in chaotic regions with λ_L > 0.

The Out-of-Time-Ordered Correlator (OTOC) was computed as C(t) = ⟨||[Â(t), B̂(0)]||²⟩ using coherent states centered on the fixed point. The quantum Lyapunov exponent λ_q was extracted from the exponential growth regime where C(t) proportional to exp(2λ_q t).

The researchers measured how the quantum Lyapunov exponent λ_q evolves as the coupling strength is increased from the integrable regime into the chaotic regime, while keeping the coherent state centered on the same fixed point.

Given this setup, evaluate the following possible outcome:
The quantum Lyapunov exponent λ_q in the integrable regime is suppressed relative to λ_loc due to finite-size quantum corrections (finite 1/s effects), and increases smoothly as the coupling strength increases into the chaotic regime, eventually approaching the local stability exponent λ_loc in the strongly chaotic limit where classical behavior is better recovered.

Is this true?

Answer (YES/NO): NO